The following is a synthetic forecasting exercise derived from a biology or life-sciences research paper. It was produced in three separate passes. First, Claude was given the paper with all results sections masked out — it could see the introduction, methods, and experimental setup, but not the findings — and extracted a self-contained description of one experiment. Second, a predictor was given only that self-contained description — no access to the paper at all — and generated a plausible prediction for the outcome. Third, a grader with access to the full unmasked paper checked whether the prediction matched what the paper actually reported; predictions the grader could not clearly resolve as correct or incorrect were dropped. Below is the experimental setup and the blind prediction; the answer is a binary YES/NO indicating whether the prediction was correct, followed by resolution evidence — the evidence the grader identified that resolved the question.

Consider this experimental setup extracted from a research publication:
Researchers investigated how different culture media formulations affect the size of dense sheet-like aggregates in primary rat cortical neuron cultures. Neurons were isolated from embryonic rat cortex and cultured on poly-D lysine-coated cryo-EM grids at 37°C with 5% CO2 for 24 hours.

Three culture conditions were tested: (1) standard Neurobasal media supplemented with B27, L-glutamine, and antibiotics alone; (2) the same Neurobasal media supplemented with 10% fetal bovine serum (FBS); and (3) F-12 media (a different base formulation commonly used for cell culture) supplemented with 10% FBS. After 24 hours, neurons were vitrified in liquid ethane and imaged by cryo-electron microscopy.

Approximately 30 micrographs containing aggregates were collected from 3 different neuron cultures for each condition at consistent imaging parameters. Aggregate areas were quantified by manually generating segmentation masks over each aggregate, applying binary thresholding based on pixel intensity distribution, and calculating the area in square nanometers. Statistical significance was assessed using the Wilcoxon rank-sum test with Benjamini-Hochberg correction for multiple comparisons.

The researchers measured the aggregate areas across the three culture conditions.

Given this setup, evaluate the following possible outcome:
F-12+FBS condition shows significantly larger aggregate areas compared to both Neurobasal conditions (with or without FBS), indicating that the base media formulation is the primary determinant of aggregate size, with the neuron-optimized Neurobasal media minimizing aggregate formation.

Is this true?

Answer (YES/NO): NO